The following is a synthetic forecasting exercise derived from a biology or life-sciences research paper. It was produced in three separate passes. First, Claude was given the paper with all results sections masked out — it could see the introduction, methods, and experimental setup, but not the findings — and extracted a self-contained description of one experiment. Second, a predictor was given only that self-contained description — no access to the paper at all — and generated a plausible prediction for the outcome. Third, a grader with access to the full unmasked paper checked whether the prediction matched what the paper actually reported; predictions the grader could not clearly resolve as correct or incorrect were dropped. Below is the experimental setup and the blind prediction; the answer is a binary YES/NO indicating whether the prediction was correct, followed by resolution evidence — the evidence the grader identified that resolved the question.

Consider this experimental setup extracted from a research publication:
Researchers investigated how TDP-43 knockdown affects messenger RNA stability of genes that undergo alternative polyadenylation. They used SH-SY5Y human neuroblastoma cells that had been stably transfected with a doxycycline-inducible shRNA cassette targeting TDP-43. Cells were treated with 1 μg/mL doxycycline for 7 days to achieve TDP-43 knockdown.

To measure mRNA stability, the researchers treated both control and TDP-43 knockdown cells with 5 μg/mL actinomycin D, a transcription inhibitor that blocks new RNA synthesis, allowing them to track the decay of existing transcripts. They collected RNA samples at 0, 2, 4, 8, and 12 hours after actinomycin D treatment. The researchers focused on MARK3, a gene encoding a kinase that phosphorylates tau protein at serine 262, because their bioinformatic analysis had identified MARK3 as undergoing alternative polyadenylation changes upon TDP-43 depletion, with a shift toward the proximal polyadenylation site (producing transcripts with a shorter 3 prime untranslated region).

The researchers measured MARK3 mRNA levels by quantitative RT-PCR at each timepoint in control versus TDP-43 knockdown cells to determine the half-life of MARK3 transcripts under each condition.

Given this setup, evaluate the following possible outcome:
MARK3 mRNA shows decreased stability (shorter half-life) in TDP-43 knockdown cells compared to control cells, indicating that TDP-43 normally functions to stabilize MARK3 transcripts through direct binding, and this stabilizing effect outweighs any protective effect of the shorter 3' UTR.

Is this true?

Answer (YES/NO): NO